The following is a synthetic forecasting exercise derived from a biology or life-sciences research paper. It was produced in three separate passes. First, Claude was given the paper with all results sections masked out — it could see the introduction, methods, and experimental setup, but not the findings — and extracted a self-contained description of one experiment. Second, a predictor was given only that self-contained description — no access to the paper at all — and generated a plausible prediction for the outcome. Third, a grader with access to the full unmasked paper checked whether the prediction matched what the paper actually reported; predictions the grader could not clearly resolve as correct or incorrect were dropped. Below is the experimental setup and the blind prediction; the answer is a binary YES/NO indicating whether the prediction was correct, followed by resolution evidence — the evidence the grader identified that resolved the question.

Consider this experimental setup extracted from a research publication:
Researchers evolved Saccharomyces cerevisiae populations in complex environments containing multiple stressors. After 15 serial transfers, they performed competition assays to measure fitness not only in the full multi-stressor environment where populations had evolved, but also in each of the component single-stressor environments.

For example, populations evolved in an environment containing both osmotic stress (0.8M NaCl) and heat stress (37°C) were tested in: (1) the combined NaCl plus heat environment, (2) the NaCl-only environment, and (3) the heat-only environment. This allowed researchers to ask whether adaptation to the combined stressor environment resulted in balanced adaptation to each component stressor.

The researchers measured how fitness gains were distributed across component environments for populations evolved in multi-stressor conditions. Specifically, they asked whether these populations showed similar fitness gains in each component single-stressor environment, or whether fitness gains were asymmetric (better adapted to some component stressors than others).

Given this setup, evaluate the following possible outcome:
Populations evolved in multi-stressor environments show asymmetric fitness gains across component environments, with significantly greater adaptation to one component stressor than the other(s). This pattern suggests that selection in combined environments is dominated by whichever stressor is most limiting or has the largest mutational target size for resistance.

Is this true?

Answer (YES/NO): YES